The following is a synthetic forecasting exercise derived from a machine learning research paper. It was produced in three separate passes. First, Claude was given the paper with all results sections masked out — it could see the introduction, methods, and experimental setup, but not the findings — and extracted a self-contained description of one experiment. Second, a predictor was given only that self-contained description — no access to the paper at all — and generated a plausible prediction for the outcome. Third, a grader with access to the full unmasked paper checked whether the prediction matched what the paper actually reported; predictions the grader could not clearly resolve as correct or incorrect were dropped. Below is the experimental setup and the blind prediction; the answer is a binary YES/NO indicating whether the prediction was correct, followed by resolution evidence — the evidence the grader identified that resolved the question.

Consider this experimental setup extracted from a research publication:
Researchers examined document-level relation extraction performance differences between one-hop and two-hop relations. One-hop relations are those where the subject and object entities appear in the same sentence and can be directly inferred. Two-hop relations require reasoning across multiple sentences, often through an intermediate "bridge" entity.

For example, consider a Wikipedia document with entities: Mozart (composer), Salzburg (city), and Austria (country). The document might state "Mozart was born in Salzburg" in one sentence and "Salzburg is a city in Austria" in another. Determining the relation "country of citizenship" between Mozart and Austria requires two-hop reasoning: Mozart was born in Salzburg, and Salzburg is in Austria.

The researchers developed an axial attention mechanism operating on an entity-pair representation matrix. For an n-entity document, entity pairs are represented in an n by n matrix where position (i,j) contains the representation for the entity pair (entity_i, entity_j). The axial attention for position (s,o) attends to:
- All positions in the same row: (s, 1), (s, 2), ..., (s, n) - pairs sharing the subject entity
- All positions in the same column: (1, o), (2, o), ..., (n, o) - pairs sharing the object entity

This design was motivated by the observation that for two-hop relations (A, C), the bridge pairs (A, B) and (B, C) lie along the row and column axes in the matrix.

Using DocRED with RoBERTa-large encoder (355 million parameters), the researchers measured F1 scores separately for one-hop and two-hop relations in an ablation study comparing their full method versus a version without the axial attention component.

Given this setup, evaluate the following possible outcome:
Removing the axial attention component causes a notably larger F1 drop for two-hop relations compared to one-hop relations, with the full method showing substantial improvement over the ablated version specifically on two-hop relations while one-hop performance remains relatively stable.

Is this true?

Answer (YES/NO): YES